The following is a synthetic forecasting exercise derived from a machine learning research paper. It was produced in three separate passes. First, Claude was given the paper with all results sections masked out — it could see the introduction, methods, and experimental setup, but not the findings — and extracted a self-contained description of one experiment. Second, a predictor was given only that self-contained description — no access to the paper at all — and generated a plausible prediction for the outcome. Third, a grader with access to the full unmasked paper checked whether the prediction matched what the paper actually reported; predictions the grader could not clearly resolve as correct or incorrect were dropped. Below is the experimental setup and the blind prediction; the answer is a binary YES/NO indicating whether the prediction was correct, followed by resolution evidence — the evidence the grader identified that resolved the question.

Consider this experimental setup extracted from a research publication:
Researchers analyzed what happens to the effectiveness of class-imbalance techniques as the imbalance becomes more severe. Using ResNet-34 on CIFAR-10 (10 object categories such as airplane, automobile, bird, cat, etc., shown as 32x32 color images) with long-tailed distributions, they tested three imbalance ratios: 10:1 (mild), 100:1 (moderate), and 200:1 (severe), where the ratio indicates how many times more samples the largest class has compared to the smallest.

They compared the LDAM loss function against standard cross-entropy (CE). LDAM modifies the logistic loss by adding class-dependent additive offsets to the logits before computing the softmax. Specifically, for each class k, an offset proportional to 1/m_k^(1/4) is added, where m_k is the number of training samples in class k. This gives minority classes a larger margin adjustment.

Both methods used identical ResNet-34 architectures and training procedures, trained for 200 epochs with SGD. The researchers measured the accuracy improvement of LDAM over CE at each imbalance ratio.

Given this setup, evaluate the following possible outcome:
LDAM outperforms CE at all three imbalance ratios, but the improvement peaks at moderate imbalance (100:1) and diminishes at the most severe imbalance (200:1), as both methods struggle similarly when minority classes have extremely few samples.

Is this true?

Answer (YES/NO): NO